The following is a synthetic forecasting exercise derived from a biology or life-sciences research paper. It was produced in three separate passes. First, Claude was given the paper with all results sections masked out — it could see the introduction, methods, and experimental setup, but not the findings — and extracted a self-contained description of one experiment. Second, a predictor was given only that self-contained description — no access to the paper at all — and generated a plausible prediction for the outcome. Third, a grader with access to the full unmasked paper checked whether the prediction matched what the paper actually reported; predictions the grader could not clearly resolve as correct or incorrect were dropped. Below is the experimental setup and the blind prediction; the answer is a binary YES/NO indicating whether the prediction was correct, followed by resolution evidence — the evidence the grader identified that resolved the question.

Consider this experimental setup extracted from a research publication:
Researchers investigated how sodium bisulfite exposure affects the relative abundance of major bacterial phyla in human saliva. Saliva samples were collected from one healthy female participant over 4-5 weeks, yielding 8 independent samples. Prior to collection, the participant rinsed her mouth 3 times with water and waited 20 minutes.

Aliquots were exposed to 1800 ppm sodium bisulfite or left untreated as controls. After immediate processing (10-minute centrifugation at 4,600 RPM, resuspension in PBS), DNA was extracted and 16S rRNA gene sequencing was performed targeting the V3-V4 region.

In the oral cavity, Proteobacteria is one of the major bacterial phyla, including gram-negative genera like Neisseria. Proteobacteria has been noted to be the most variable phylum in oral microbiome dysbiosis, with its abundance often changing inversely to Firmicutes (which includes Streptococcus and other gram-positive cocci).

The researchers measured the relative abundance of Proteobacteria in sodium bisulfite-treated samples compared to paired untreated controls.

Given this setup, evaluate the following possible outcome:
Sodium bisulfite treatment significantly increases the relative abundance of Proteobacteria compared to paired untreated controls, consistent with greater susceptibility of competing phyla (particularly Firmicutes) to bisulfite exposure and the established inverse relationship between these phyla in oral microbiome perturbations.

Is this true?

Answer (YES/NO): NO